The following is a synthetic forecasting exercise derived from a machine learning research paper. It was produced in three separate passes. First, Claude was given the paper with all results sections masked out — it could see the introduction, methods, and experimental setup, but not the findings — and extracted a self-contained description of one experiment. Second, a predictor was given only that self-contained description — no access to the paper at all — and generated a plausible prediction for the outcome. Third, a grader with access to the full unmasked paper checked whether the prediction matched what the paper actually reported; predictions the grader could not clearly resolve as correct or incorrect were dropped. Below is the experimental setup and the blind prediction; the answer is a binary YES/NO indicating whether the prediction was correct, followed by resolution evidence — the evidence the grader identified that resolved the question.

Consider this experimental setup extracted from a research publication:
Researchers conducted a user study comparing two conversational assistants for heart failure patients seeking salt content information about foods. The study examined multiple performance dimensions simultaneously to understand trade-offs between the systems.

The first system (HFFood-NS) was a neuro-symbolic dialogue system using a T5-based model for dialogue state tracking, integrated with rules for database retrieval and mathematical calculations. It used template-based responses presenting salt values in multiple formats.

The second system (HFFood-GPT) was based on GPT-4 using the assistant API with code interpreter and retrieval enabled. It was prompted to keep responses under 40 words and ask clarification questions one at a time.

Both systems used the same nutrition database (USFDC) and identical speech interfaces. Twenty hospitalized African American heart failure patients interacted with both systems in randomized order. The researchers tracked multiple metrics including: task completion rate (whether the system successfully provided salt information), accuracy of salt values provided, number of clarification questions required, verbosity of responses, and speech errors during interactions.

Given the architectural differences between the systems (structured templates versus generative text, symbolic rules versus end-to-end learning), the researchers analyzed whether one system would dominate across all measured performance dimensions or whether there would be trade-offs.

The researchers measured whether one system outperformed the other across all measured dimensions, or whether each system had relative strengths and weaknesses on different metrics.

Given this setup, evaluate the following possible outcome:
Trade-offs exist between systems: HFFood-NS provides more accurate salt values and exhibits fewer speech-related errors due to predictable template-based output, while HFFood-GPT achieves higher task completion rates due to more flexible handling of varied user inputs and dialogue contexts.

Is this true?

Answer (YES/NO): NO